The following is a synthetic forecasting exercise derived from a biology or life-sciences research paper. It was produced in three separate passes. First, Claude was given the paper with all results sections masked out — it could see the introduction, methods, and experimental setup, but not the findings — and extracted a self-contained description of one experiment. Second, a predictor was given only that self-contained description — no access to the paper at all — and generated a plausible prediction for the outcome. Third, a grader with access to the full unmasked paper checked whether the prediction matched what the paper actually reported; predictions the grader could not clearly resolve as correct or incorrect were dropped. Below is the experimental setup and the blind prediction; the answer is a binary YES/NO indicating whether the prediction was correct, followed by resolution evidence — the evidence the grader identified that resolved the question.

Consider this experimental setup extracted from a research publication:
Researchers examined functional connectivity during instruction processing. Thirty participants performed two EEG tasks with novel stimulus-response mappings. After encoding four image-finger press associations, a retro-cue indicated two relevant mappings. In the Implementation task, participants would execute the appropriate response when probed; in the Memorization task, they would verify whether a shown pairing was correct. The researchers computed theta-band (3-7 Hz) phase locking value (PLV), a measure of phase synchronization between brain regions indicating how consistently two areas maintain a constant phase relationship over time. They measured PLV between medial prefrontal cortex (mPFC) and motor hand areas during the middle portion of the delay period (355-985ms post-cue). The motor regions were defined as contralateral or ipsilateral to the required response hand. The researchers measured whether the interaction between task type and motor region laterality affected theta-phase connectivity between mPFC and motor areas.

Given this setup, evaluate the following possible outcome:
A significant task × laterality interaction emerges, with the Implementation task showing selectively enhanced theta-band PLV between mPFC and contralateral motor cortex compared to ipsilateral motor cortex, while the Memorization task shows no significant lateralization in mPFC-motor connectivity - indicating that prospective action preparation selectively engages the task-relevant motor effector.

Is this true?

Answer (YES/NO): NO